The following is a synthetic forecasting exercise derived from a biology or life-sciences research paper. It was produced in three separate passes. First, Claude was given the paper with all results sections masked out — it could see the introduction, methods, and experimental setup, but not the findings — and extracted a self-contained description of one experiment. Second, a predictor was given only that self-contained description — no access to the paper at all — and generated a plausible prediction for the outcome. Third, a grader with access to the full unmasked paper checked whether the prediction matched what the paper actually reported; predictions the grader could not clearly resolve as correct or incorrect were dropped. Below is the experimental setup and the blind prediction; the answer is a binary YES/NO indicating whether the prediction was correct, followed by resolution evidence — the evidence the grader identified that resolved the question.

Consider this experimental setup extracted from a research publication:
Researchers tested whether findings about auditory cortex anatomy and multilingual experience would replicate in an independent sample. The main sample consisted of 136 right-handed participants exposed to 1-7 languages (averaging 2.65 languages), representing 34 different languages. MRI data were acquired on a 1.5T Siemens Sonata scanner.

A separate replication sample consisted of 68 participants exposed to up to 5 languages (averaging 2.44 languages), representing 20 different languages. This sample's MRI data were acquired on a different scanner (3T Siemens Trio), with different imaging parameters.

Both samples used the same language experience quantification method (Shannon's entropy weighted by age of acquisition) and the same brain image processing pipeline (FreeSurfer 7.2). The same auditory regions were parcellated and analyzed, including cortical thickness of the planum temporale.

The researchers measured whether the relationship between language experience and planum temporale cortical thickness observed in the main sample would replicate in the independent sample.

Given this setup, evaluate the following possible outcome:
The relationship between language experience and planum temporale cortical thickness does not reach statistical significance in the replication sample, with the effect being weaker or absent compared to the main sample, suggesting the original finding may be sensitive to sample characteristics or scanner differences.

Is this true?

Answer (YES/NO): NO